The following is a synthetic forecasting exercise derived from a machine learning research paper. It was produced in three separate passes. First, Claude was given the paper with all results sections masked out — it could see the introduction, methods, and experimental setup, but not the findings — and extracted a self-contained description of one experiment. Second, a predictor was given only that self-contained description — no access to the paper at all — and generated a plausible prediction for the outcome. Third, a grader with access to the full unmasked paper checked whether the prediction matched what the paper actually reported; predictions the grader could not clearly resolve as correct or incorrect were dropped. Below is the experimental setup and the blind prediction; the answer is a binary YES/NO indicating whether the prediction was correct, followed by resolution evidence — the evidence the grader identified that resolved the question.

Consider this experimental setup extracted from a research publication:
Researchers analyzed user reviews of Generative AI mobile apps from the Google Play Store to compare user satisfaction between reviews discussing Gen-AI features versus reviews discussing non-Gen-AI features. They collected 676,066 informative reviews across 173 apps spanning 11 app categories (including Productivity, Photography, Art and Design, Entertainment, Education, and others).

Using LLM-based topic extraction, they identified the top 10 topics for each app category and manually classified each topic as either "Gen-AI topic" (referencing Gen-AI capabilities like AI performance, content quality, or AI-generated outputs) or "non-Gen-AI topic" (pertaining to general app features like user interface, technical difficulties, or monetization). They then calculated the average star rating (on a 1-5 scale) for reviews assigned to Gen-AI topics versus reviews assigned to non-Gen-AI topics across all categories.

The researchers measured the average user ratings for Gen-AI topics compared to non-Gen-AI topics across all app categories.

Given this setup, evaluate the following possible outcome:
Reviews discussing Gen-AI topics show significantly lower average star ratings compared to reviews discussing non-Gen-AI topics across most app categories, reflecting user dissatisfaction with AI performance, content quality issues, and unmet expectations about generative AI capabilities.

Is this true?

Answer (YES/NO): NO